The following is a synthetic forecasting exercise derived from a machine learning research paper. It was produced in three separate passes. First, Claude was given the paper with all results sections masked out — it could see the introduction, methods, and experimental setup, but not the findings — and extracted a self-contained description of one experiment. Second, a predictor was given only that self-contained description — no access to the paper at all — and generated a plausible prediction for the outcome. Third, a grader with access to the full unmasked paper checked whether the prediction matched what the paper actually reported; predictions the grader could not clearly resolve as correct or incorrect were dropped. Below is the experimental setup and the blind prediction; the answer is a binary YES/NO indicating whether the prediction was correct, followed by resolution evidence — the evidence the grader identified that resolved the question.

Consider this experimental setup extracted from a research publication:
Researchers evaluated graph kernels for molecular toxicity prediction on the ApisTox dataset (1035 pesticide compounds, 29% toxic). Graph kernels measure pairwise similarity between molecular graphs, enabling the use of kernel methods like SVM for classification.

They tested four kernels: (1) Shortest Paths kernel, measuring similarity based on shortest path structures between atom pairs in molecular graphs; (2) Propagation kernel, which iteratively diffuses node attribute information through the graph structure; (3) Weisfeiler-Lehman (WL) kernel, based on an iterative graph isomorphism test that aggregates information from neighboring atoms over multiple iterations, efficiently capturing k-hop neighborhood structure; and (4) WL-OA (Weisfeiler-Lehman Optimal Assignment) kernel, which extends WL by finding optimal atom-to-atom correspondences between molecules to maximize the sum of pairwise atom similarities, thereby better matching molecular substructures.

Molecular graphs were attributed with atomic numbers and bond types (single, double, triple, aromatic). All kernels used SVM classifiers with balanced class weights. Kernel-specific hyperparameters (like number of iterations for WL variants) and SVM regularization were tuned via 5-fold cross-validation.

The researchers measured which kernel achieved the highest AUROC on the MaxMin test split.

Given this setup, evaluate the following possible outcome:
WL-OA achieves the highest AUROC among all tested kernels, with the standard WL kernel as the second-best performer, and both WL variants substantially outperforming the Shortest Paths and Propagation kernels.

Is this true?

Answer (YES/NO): NO